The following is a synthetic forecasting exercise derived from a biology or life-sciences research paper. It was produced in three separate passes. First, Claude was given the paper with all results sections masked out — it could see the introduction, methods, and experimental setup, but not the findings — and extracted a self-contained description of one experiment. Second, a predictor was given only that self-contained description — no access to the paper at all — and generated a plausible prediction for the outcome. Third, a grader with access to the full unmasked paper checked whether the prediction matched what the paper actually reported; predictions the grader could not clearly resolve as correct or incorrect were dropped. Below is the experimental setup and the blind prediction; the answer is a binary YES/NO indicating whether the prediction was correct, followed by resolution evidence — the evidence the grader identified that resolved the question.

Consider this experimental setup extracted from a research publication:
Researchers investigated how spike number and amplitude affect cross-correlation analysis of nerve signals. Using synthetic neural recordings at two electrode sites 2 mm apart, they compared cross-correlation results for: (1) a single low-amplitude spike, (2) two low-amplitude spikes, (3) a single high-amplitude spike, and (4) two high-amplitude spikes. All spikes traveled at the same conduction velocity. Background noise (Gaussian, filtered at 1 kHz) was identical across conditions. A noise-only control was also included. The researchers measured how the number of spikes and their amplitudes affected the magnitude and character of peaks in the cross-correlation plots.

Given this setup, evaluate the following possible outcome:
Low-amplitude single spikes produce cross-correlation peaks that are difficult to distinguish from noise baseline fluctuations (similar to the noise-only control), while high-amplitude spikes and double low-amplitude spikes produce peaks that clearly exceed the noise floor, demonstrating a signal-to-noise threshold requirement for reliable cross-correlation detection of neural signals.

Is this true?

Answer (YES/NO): NO